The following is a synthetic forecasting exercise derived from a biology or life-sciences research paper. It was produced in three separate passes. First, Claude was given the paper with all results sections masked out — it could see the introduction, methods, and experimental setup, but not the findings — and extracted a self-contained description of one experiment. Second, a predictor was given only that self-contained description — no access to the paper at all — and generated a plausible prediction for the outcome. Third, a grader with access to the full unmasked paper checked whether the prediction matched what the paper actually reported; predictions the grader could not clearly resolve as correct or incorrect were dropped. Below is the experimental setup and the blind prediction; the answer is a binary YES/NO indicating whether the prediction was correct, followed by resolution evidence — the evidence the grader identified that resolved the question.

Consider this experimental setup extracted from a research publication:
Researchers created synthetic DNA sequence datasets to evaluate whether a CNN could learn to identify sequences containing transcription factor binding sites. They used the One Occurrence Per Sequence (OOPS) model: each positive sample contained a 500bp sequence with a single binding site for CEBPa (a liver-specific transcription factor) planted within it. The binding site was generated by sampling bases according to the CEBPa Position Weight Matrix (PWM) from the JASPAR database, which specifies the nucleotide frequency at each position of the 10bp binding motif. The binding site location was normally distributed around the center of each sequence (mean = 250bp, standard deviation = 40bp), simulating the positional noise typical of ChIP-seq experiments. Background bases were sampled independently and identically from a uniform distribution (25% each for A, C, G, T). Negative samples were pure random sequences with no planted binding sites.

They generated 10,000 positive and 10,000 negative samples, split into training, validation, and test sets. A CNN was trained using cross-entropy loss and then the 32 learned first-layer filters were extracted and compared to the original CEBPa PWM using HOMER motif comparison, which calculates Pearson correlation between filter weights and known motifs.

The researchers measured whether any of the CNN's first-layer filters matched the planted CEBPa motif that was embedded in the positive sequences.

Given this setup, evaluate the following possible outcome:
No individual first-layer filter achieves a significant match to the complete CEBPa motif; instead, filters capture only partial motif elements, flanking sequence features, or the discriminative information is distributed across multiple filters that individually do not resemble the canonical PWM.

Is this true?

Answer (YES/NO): NO